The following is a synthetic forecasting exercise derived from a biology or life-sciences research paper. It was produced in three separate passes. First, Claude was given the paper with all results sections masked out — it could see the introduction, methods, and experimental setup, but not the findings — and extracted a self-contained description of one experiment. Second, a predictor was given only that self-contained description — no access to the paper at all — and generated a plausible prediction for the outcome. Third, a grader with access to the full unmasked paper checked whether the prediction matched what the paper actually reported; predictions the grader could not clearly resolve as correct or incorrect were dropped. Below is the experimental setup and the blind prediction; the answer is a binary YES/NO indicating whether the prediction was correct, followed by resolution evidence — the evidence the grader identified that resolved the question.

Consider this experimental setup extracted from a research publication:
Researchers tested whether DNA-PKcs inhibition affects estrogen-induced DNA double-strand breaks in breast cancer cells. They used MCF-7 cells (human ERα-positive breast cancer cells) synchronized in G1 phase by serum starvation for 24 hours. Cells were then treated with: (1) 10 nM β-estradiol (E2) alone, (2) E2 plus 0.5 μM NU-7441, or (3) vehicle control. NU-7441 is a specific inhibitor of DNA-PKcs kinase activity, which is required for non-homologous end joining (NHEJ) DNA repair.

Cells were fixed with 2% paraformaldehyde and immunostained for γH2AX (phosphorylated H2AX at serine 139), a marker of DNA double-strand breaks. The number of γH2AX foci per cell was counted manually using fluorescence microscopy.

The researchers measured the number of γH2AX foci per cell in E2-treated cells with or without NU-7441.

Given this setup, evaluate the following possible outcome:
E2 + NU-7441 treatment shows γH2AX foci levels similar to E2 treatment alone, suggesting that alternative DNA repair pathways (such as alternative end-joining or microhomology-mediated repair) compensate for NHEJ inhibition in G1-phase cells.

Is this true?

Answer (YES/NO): YES